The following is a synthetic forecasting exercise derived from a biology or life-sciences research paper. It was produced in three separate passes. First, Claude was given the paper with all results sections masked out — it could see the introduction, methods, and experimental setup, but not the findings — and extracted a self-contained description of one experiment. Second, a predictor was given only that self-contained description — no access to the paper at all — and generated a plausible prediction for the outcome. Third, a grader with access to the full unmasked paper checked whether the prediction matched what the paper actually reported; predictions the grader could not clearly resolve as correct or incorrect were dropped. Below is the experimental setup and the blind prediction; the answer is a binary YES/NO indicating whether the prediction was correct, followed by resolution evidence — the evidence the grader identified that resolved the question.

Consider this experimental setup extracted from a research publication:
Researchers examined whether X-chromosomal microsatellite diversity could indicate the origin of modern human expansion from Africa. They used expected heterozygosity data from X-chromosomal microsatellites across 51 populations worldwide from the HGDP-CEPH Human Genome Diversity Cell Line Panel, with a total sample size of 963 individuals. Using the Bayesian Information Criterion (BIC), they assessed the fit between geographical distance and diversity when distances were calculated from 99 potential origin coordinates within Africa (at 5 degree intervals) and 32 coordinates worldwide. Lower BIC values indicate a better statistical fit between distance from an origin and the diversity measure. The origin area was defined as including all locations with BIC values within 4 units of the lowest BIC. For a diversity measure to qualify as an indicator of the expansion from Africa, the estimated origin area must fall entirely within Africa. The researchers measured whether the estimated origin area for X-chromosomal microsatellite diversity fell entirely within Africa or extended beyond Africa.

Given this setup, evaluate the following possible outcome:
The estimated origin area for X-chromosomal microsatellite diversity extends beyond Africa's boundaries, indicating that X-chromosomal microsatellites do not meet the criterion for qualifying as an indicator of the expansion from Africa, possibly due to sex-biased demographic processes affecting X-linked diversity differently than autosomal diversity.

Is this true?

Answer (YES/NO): NO